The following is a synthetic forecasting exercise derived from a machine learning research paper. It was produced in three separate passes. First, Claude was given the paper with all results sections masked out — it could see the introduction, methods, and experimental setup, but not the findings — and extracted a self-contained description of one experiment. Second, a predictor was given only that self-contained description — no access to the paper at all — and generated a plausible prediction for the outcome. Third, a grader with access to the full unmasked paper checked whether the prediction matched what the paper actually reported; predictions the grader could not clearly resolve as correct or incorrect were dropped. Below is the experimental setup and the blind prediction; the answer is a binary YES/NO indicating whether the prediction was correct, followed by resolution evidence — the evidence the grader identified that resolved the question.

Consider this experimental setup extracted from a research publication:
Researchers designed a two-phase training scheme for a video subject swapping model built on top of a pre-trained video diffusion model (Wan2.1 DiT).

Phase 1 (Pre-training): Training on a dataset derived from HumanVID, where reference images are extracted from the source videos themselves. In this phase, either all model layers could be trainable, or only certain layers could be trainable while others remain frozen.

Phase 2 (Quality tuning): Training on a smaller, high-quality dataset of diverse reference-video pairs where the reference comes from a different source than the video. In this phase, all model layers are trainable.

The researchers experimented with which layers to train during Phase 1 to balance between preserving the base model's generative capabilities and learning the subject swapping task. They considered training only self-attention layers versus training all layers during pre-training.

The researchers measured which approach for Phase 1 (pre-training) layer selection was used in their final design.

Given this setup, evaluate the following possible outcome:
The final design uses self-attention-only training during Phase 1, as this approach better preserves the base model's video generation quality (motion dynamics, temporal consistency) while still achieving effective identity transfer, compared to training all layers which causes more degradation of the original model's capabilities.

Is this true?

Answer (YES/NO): YES